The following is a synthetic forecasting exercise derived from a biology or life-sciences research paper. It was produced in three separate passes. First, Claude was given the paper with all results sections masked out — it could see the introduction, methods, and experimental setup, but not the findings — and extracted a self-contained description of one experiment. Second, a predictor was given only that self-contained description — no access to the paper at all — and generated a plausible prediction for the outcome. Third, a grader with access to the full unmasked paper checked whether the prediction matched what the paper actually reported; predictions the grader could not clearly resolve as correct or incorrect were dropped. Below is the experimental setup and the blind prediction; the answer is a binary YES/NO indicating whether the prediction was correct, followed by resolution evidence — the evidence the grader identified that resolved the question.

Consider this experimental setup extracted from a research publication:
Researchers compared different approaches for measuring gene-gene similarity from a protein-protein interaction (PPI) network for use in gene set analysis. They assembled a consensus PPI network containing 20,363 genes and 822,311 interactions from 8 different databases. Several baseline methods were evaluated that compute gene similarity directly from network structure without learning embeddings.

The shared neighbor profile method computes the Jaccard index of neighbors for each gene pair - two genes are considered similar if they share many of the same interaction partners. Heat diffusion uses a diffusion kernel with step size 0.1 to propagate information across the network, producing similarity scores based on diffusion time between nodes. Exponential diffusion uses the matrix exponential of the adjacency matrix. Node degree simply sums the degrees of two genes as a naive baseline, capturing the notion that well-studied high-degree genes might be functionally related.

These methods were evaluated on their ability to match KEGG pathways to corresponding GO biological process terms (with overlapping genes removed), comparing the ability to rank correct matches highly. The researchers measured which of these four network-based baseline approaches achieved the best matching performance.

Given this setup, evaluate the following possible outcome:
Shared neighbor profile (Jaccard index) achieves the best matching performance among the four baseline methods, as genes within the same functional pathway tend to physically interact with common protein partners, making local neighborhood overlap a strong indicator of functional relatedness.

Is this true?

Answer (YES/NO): NO